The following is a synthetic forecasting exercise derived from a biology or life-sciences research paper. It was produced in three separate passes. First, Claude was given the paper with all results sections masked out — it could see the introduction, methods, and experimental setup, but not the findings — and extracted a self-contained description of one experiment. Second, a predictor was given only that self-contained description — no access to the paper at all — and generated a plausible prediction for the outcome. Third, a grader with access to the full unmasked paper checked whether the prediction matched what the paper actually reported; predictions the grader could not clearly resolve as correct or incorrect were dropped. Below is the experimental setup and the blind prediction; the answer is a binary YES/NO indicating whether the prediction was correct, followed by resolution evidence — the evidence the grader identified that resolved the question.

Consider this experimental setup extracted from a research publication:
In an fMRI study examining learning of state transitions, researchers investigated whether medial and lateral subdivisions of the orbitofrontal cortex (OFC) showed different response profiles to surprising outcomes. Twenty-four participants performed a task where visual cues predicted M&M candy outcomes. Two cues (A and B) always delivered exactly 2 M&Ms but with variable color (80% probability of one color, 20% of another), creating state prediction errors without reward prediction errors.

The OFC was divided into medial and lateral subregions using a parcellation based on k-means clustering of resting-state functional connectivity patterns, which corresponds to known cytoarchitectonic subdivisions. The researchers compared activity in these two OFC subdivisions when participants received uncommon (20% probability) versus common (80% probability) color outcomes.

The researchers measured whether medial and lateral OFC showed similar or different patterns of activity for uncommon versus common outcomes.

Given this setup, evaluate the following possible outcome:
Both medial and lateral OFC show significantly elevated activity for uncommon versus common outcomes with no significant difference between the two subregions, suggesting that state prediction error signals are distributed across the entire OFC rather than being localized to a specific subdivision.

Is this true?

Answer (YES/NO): NO